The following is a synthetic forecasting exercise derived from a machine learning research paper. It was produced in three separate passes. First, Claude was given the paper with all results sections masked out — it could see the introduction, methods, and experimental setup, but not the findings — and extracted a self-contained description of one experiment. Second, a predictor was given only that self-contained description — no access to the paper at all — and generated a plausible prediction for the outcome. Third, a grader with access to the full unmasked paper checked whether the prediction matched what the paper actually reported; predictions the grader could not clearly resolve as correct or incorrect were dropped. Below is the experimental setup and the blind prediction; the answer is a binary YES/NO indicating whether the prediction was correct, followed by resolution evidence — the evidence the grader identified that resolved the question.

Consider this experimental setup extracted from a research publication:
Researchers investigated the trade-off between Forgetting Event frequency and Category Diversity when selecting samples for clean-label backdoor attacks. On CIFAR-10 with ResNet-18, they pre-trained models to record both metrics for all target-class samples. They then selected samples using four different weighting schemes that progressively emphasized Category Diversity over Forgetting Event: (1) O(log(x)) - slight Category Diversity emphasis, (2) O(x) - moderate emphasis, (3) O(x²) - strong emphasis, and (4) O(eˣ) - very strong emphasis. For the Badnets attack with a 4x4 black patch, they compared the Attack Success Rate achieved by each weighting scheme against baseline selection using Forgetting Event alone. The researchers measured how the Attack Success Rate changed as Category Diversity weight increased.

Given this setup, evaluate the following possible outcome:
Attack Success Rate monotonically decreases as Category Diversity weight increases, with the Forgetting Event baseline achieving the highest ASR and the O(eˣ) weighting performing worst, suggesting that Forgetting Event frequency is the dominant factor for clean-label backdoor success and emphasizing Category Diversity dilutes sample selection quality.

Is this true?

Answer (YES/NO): NO